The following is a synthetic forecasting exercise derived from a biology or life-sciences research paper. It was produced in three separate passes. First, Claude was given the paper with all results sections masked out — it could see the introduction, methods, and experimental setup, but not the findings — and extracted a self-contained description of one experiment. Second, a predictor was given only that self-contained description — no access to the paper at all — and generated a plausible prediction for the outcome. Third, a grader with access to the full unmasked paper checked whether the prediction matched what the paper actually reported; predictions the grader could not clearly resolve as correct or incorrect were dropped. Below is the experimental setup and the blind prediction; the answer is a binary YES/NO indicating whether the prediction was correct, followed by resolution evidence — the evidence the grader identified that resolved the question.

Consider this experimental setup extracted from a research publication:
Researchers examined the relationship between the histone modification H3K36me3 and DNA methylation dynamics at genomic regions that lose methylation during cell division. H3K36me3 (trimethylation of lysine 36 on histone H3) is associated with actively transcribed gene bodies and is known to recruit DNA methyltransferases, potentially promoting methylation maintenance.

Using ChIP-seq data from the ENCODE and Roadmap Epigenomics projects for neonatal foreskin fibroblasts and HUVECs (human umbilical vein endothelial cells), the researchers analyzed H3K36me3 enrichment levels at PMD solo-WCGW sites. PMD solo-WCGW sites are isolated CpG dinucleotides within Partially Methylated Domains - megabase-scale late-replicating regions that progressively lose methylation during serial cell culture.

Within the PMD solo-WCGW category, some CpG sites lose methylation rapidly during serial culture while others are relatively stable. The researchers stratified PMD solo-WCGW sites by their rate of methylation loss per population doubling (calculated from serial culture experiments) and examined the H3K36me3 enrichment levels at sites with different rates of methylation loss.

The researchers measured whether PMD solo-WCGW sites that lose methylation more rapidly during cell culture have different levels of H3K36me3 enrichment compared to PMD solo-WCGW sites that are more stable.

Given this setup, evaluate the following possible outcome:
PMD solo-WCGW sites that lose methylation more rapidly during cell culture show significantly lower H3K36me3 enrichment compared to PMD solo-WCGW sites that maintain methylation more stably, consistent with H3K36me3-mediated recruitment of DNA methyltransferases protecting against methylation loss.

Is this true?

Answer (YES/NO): YES